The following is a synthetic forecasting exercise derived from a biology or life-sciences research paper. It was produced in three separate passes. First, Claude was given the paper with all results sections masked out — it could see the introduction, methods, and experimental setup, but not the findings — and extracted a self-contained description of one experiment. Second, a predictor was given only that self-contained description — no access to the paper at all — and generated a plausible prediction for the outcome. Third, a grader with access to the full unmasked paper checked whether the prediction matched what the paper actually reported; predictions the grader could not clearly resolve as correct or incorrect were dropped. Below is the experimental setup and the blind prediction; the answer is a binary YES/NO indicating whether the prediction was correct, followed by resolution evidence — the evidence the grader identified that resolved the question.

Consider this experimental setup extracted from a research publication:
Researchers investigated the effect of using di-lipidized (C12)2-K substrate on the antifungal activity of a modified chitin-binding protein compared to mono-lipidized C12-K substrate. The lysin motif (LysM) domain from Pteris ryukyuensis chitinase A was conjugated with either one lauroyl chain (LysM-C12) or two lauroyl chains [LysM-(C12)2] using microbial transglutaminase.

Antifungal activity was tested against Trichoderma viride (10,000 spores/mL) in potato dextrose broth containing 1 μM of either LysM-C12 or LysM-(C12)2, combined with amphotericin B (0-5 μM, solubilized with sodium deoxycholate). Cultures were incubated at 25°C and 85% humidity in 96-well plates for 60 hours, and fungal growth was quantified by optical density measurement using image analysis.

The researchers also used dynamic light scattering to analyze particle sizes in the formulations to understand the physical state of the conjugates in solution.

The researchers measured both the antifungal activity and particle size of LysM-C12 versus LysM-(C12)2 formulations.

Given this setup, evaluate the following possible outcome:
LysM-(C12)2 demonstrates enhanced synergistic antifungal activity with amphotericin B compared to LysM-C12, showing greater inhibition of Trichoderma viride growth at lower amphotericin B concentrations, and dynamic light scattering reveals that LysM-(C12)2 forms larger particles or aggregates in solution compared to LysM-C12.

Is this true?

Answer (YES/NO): NO